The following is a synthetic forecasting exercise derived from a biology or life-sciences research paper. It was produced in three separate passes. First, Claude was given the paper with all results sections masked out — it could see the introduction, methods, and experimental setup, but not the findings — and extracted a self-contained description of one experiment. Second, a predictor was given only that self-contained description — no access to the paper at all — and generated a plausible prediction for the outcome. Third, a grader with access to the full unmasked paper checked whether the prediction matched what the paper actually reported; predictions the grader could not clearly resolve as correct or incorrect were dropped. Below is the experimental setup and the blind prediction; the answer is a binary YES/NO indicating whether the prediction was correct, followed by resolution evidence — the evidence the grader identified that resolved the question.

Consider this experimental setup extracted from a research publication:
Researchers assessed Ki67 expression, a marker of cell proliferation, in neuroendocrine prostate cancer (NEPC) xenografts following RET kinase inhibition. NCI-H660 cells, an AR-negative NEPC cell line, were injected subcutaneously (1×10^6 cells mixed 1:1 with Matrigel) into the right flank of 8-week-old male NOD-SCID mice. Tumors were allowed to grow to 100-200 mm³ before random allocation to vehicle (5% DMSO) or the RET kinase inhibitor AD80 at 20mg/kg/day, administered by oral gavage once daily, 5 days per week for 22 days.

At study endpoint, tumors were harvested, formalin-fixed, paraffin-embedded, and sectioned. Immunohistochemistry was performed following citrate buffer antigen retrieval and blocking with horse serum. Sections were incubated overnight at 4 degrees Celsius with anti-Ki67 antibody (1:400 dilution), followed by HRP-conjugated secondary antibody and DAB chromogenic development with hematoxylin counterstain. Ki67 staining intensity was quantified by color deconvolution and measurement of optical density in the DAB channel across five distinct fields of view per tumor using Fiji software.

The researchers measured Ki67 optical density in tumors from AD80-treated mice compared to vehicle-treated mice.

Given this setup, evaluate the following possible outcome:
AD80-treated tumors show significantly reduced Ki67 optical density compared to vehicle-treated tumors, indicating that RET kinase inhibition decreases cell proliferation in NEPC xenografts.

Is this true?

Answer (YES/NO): NO